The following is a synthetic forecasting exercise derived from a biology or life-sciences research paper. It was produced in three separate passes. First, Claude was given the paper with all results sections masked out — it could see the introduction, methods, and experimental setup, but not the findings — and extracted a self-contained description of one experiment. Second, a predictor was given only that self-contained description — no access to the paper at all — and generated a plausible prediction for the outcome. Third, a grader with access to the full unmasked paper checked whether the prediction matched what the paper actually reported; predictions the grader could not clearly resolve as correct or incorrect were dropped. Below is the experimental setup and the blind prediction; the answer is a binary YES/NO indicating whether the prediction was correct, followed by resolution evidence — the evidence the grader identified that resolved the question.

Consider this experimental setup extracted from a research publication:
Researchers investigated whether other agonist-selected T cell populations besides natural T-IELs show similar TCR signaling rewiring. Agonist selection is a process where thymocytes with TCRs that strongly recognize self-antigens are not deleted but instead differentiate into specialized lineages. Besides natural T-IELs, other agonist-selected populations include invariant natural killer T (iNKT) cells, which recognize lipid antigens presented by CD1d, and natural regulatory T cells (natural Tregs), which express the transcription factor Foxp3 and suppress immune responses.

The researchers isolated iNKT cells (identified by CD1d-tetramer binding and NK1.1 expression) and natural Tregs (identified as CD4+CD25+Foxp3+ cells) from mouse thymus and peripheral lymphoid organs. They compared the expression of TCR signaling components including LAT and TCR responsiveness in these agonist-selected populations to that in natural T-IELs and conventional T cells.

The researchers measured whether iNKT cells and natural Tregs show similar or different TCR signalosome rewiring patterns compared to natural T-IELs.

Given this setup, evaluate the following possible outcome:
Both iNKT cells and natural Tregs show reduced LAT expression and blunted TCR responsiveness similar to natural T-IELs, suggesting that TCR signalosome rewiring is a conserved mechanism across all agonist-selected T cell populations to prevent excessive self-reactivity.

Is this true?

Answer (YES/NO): NO